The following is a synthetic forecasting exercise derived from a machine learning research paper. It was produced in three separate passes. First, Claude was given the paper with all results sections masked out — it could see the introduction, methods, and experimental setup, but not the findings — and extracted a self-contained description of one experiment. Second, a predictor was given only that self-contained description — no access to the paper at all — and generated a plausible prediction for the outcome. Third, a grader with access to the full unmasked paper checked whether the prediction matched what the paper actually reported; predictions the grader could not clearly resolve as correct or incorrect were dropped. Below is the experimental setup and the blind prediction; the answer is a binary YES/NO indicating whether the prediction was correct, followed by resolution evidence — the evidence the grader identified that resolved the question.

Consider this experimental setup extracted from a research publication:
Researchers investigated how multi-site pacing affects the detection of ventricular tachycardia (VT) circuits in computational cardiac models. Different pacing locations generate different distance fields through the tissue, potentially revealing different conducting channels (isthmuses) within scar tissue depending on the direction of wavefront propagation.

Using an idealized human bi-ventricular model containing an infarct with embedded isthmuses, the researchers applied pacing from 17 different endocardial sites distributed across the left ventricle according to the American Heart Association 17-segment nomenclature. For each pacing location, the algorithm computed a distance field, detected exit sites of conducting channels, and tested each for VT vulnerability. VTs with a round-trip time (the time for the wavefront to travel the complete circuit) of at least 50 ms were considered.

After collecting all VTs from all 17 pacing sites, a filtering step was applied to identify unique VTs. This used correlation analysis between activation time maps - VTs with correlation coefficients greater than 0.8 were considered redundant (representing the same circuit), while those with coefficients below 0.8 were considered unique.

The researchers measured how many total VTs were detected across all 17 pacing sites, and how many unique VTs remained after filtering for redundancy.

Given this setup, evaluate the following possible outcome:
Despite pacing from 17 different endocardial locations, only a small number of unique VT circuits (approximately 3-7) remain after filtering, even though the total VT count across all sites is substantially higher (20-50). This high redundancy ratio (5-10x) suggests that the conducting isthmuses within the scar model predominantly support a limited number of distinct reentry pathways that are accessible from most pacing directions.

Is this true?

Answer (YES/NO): NO